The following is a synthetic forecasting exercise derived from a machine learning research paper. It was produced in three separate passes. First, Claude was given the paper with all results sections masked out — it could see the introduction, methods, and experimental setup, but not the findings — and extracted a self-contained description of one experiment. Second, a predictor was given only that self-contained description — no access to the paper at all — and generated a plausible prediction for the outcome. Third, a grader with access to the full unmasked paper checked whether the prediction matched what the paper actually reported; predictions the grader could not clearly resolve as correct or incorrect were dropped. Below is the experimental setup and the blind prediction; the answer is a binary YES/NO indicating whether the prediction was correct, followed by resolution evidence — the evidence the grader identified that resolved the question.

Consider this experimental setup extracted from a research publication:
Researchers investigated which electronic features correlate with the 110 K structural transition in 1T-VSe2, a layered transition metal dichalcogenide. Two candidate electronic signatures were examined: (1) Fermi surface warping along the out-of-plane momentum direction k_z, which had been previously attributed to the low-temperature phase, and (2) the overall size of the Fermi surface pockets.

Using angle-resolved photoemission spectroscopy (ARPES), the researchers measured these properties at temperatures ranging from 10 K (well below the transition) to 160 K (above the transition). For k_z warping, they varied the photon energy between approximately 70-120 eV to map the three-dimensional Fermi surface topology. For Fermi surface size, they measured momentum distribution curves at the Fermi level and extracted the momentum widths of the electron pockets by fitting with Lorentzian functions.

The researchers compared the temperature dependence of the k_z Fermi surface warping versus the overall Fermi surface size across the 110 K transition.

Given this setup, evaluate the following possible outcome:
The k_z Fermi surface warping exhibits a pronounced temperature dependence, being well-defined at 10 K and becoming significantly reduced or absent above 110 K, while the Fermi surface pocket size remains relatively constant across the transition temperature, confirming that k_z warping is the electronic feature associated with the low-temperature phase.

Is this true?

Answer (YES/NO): NO